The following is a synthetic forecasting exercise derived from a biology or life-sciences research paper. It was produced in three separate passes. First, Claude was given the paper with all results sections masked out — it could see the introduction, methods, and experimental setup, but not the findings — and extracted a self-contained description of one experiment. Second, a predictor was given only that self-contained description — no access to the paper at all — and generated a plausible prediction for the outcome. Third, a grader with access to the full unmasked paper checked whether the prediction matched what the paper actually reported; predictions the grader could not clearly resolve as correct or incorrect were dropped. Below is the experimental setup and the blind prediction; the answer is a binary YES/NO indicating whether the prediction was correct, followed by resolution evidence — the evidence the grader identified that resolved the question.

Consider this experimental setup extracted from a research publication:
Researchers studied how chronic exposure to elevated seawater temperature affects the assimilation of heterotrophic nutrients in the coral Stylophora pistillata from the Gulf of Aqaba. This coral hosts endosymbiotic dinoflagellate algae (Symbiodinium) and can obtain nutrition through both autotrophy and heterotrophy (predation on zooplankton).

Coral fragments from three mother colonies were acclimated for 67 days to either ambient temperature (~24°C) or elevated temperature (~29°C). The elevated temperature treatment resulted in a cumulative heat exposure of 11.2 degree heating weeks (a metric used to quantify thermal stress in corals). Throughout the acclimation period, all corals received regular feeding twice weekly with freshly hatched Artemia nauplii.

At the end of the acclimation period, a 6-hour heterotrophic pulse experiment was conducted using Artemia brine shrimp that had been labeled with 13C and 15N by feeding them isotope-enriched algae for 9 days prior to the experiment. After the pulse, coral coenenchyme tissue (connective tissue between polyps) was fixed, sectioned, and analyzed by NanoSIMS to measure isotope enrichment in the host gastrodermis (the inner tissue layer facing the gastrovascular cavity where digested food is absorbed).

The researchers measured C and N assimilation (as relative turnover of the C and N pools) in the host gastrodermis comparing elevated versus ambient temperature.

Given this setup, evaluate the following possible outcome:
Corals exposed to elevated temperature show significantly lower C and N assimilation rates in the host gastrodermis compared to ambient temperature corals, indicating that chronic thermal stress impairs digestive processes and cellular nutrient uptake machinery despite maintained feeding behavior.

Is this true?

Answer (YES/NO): NO